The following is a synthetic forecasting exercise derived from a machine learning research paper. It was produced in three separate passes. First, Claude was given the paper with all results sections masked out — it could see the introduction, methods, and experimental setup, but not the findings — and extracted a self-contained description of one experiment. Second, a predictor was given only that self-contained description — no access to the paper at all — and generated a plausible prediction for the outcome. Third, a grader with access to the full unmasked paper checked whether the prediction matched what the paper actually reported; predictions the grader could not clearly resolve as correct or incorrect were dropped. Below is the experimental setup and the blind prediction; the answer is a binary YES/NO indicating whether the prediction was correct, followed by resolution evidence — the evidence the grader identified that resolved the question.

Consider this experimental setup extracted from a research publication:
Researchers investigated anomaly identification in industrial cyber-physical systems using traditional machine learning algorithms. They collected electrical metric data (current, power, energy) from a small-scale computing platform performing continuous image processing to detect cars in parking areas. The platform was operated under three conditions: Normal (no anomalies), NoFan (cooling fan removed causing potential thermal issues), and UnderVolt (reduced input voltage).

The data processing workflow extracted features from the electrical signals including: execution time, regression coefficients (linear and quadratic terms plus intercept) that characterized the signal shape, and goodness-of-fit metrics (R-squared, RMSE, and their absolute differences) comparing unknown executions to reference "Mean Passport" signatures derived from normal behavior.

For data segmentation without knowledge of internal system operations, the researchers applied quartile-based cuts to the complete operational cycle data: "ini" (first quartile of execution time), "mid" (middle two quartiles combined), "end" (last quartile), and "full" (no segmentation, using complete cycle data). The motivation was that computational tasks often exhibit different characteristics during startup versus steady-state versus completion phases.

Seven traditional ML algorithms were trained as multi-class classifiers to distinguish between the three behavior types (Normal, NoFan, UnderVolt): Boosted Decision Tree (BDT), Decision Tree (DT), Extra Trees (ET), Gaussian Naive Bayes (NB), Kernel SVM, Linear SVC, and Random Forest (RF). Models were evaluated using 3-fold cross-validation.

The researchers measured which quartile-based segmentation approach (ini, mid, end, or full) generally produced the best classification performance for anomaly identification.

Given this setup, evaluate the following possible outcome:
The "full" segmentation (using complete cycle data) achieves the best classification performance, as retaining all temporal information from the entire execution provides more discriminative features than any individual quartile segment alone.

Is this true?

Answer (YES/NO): NO